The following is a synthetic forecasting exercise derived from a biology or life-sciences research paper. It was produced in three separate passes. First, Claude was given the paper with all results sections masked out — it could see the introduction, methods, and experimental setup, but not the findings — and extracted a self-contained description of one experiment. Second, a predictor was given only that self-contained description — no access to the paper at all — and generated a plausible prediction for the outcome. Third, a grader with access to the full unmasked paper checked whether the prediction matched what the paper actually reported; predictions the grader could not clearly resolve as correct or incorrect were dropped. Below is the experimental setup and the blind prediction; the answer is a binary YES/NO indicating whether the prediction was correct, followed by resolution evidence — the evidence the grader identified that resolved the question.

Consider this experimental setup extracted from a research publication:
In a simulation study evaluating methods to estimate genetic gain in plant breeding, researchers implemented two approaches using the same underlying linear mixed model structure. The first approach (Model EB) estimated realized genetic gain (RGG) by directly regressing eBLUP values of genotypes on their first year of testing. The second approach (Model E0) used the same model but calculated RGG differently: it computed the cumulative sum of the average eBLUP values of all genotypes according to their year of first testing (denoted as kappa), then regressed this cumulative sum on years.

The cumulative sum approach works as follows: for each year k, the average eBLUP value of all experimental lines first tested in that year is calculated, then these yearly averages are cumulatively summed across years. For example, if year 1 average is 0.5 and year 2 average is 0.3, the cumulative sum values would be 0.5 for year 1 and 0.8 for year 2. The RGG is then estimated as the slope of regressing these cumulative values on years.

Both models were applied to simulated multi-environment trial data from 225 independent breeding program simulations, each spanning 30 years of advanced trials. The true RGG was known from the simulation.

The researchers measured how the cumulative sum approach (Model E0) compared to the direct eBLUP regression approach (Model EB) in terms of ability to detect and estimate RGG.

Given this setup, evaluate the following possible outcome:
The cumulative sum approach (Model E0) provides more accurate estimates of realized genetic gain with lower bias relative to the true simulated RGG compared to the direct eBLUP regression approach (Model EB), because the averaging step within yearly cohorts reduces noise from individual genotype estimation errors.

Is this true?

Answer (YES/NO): YES